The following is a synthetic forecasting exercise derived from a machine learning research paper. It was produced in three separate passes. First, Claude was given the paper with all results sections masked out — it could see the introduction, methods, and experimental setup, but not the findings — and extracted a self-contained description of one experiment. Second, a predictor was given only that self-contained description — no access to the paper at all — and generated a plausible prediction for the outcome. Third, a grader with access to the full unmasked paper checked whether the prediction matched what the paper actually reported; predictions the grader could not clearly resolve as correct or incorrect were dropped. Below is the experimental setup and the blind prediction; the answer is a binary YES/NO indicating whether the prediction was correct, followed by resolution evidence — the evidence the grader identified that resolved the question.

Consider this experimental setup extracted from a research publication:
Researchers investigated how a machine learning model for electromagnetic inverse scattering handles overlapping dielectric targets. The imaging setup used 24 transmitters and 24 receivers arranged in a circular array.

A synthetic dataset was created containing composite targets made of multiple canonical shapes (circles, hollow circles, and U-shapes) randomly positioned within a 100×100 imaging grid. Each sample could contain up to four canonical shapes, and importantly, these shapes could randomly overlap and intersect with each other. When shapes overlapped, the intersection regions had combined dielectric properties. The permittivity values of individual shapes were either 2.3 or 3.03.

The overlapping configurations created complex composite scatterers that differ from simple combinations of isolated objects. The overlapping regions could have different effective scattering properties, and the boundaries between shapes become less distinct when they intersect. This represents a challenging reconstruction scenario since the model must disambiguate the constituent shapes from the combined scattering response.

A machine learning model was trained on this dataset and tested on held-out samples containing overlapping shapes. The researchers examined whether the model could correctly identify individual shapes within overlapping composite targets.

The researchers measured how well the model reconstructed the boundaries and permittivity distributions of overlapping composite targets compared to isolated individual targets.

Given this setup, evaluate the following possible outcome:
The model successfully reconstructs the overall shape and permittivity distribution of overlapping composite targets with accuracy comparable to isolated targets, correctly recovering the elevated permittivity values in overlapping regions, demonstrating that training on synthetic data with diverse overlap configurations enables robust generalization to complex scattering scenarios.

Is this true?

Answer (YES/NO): NO